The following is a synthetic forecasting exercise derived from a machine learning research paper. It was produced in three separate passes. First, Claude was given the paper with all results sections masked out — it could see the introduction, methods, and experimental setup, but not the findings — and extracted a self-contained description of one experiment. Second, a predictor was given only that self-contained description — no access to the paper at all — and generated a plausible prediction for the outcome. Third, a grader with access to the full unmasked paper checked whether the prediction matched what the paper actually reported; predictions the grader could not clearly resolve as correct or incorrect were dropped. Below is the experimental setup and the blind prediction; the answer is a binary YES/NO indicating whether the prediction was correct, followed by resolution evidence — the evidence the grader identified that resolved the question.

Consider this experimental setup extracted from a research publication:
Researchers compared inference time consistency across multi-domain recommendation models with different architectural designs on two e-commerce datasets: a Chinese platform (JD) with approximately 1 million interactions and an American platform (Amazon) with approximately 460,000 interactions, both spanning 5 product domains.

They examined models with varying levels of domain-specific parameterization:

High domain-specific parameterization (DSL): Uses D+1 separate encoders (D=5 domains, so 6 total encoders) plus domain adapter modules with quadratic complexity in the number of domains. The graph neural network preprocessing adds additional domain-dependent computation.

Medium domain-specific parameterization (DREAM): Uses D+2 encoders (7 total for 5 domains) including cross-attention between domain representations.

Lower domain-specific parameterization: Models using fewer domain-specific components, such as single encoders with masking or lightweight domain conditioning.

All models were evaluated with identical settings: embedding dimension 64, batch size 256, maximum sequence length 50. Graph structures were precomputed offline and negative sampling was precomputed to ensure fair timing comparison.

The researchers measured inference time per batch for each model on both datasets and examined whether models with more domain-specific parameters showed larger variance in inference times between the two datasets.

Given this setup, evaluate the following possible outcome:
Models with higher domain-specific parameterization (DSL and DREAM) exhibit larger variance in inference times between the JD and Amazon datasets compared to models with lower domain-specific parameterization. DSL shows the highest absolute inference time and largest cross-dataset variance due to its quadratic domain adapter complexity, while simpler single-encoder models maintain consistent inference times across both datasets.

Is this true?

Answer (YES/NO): NO